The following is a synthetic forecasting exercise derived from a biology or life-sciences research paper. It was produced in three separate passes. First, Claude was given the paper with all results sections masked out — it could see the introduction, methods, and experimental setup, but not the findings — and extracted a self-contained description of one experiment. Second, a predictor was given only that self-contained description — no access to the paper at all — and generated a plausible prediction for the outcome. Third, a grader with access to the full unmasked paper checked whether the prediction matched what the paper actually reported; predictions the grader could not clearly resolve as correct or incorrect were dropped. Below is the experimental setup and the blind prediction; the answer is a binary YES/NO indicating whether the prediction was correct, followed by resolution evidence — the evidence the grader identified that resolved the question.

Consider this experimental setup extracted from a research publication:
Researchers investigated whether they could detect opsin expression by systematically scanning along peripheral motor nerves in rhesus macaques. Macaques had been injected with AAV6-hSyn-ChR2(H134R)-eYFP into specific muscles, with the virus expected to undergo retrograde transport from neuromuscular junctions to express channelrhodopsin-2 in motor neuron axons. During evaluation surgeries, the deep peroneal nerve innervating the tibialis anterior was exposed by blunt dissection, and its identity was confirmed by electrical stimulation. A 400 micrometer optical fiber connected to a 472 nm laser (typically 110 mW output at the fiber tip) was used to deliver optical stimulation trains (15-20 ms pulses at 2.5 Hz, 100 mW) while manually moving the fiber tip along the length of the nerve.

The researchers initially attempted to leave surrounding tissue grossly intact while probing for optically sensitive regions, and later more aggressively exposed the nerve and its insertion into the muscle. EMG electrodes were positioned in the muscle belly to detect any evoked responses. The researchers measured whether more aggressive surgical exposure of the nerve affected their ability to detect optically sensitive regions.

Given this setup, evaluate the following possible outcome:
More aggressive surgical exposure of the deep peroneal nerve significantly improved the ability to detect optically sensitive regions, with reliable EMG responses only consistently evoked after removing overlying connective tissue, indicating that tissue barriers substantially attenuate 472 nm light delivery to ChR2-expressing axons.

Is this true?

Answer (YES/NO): NO